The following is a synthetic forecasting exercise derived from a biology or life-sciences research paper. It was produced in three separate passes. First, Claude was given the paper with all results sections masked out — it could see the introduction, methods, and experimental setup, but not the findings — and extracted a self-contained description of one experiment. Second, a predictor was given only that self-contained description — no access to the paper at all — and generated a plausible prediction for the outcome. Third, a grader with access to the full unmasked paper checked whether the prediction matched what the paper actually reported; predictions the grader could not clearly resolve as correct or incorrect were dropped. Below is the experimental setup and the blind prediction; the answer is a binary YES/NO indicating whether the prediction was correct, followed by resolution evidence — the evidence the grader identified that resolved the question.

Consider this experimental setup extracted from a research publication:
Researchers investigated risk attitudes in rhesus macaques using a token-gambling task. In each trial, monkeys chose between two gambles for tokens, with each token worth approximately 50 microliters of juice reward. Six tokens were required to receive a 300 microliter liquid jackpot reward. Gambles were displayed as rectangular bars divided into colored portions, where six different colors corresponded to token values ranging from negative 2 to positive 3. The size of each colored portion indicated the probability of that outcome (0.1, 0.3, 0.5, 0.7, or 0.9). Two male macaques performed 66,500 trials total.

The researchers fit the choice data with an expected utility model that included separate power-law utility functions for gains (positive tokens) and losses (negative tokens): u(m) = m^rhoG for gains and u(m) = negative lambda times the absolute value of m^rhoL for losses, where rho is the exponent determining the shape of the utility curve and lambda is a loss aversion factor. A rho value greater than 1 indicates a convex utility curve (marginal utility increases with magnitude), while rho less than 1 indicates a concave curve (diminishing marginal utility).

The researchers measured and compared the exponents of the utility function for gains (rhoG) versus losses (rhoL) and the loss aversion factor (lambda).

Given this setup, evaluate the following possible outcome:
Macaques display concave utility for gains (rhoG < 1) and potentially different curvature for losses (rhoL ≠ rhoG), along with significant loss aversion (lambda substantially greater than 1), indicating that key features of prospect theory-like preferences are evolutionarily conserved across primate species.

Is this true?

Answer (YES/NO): NO